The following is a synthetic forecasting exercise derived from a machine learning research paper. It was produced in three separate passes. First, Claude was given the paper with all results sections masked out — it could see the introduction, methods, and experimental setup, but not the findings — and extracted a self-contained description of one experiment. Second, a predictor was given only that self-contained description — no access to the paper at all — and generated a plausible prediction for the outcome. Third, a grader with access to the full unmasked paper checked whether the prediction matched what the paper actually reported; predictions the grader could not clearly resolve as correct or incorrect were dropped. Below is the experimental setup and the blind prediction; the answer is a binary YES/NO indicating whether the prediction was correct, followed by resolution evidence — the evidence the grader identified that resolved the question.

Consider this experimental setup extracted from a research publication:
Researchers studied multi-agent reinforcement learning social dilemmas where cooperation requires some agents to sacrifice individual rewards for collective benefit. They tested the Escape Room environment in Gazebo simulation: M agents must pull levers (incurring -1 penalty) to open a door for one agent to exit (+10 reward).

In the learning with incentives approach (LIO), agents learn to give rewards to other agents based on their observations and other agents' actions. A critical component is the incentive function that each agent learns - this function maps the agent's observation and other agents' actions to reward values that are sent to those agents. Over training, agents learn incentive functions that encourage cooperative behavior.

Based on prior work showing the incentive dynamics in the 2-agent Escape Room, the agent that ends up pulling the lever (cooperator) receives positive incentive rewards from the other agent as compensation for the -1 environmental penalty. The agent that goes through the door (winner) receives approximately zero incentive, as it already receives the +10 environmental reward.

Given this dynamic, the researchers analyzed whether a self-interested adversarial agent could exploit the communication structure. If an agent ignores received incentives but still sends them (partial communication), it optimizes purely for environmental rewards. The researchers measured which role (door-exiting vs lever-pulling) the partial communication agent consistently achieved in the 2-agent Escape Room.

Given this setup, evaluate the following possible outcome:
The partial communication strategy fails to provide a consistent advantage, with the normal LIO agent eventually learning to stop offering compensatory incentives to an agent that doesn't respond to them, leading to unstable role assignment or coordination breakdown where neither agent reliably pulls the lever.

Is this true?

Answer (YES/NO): NO